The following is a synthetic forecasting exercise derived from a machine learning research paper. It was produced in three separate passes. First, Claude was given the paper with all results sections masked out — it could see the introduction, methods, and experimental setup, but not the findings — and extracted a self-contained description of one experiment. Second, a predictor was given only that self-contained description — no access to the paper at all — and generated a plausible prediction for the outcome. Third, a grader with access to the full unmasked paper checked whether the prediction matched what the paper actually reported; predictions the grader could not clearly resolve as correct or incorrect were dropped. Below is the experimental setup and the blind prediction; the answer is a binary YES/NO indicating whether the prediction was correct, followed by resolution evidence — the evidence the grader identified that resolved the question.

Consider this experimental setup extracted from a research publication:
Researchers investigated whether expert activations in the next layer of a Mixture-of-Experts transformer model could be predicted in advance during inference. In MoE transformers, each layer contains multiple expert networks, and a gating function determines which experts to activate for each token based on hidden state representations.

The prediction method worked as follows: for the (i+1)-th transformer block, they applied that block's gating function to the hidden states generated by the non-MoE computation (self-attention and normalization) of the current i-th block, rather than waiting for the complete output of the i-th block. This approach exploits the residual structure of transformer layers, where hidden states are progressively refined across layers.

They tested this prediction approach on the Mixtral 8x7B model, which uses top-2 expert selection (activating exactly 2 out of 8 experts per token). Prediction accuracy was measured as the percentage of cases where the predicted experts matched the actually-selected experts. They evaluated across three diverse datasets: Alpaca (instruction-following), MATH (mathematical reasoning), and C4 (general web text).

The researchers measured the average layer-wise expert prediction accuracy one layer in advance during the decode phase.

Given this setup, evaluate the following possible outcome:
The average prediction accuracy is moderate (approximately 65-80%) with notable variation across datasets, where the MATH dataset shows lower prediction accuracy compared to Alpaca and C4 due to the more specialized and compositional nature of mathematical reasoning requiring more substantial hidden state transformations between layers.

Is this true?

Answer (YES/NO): NO